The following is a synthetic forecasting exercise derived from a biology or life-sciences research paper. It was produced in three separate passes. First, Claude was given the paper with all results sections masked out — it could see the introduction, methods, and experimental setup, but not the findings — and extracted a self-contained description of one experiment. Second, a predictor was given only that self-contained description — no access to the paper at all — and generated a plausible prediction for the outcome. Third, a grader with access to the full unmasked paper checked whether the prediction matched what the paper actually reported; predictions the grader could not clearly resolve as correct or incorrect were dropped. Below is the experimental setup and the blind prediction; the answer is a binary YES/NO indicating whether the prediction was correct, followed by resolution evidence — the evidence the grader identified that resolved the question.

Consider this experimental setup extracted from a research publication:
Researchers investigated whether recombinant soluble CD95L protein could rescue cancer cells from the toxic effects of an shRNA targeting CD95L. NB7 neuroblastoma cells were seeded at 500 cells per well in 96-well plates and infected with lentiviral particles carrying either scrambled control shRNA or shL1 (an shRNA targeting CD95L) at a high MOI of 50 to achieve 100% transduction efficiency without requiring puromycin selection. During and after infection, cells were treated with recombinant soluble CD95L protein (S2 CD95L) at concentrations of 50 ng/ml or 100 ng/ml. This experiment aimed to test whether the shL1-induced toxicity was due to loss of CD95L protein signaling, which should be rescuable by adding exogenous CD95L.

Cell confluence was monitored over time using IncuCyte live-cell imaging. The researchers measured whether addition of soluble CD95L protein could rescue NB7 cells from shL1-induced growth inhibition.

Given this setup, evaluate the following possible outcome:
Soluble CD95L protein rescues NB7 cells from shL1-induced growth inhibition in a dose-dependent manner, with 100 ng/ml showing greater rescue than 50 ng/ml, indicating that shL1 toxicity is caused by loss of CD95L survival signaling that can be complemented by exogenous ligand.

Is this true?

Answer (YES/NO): NO